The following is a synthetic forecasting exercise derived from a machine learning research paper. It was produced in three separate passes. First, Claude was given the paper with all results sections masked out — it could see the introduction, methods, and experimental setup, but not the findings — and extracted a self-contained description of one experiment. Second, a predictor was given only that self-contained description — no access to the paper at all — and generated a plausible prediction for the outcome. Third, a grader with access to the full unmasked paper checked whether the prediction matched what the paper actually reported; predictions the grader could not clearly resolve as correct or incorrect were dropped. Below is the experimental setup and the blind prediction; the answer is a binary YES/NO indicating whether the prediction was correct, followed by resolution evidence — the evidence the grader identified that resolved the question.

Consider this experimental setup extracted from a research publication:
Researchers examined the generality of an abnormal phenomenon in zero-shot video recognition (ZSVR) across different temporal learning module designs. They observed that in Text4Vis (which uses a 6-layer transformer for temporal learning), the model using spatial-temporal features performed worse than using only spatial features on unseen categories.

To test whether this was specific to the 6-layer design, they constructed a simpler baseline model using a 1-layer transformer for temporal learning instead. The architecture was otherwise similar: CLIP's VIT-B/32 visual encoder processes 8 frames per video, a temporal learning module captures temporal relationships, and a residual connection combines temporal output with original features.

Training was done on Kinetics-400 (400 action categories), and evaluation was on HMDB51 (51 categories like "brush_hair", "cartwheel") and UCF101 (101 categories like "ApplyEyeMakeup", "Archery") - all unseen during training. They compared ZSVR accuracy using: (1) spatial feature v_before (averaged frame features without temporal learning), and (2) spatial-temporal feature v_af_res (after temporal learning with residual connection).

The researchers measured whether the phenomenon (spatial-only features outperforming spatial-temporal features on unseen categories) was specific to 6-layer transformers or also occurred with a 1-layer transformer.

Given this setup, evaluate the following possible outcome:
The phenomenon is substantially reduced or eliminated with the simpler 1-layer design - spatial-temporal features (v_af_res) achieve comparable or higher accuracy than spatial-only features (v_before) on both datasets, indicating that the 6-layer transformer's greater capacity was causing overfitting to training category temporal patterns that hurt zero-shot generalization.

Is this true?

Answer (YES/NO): NO